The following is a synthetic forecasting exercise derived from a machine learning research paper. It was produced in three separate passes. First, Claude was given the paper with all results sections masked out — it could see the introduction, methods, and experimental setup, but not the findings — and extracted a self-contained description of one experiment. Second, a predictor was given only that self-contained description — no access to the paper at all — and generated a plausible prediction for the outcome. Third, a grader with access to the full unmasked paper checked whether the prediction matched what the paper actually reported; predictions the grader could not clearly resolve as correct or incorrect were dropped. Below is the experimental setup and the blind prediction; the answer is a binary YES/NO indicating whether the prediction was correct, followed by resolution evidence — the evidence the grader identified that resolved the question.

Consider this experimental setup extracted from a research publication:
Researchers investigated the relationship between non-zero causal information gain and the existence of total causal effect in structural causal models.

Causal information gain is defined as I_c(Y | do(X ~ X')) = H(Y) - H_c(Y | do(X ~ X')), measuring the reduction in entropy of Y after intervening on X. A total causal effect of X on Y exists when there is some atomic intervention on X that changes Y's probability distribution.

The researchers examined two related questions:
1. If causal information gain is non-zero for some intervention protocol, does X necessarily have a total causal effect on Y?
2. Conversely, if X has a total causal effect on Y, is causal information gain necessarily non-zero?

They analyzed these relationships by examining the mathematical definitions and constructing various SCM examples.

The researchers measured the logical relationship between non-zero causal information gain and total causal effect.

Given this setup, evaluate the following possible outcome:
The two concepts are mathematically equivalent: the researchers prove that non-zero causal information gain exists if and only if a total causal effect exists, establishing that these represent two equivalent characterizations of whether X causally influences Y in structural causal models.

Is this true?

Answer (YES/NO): NO